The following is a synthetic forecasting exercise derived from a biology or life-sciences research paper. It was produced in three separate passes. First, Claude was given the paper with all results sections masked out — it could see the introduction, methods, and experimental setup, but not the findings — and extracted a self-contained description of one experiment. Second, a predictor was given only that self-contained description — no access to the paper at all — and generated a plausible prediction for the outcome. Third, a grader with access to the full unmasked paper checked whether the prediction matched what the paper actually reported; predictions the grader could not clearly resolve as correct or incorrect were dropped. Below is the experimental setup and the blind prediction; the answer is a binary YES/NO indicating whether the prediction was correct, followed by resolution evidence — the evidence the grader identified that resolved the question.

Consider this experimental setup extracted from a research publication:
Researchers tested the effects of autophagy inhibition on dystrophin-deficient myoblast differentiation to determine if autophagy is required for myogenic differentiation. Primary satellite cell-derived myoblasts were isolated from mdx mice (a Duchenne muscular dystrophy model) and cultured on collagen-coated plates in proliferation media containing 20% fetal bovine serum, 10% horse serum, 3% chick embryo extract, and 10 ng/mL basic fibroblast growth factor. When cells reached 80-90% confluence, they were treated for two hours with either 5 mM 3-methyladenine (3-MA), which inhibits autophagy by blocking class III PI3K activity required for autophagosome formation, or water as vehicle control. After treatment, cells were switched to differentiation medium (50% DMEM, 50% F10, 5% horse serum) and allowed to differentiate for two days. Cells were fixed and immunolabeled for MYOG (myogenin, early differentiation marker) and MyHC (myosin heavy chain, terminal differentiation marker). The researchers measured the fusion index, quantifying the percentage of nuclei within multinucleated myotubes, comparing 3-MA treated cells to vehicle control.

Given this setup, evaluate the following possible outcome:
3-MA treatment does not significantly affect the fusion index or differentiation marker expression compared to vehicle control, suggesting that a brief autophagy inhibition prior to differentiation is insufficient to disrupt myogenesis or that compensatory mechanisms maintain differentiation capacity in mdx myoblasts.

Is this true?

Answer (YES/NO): YES